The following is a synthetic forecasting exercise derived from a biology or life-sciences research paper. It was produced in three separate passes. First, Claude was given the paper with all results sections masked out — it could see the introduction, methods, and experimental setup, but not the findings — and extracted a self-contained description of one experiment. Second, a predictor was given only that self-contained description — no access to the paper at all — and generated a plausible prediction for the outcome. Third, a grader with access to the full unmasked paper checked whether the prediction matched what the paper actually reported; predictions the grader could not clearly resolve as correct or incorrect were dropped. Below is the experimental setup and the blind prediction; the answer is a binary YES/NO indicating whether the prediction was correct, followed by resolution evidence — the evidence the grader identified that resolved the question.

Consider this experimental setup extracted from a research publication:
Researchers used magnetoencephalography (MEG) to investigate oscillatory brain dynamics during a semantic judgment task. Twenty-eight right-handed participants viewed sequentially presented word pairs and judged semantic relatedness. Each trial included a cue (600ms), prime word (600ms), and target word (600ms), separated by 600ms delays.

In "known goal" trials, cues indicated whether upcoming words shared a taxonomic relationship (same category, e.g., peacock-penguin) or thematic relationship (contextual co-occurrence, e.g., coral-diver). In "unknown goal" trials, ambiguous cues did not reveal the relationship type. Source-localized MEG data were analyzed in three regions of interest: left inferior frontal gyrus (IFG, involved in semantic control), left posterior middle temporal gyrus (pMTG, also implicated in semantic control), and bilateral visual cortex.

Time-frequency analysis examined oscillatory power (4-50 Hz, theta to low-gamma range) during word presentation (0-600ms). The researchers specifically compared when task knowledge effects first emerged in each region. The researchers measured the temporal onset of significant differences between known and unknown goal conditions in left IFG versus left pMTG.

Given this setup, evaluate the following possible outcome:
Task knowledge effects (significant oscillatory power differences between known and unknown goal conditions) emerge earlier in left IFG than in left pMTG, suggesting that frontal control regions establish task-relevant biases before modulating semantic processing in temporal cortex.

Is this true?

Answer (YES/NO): YES